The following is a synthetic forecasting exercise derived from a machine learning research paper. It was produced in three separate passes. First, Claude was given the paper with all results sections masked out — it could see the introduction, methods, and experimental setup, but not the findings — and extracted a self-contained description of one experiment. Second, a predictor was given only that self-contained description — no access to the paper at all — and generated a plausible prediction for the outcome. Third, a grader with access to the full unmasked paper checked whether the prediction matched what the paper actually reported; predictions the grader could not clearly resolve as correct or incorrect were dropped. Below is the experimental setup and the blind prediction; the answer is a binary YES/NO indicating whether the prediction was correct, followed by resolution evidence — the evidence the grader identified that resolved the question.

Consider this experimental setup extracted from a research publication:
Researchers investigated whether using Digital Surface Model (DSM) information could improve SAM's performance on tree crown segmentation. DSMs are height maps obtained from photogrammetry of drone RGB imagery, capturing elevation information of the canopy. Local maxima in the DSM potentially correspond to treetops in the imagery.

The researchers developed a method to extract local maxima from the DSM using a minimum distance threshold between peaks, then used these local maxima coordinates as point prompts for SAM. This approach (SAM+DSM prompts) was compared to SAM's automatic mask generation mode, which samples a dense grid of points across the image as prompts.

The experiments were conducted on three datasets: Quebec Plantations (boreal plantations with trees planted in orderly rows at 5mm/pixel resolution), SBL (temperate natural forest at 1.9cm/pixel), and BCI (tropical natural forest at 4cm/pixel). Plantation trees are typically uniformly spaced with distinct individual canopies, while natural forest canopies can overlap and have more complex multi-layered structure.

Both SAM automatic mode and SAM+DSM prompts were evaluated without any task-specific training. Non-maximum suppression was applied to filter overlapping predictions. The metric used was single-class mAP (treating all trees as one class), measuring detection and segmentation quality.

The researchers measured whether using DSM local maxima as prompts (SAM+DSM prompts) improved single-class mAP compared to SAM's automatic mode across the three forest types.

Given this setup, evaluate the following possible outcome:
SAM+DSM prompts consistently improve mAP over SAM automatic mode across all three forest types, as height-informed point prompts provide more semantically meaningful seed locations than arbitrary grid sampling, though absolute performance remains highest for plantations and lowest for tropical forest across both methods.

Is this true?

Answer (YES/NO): NO